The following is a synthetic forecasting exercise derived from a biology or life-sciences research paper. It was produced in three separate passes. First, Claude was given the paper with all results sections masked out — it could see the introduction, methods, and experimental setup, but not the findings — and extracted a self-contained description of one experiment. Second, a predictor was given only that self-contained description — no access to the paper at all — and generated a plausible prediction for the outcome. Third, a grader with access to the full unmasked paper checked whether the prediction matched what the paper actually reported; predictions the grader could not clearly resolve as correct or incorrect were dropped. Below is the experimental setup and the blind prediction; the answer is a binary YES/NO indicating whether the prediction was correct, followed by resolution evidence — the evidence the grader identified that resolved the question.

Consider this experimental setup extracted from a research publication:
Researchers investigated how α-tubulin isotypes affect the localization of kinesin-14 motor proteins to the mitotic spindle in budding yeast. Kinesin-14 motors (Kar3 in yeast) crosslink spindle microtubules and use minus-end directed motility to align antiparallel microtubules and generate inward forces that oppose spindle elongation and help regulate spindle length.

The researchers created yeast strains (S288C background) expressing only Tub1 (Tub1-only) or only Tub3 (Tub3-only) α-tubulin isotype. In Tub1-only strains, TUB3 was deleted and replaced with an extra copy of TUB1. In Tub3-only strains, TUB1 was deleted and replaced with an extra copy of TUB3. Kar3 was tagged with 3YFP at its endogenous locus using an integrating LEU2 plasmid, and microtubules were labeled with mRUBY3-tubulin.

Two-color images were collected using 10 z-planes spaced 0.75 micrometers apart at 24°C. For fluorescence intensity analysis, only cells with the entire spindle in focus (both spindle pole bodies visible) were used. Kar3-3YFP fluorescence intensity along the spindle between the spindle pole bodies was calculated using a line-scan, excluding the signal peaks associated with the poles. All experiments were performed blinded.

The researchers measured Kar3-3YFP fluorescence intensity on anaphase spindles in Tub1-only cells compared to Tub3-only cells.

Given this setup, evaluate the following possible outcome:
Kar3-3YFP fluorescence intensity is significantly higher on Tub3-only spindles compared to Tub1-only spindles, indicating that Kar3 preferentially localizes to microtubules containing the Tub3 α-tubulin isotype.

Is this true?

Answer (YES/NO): YES